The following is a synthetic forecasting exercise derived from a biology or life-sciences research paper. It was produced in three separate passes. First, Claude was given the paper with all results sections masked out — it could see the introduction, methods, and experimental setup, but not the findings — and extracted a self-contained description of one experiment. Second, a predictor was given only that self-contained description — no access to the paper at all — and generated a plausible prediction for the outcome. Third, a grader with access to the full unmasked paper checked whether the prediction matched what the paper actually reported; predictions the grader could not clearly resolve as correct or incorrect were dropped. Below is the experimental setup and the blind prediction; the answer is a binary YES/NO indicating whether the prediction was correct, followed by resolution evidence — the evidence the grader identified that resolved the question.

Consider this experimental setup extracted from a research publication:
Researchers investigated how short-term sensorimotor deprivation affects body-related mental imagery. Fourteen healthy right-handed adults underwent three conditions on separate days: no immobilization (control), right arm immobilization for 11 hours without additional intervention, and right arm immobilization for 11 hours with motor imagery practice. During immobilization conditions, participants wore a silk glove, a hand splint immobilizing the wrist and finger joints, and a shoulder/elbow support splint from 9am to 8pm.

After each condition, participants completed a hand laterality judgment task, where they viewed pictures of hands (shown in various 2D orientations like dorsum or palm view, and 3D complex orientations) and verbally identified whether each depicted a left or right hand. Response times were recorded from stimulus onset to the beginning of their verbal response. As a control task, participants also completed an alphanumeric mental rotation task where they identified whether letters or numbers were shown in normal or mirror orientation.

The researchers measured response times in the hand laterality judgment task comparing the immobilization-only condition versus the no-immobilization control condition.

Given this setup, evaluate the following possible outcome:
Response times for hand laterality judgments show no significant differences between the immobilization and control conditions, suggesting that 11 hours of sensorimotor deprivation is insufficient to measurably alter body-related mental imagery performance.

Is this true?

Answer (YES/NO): NO